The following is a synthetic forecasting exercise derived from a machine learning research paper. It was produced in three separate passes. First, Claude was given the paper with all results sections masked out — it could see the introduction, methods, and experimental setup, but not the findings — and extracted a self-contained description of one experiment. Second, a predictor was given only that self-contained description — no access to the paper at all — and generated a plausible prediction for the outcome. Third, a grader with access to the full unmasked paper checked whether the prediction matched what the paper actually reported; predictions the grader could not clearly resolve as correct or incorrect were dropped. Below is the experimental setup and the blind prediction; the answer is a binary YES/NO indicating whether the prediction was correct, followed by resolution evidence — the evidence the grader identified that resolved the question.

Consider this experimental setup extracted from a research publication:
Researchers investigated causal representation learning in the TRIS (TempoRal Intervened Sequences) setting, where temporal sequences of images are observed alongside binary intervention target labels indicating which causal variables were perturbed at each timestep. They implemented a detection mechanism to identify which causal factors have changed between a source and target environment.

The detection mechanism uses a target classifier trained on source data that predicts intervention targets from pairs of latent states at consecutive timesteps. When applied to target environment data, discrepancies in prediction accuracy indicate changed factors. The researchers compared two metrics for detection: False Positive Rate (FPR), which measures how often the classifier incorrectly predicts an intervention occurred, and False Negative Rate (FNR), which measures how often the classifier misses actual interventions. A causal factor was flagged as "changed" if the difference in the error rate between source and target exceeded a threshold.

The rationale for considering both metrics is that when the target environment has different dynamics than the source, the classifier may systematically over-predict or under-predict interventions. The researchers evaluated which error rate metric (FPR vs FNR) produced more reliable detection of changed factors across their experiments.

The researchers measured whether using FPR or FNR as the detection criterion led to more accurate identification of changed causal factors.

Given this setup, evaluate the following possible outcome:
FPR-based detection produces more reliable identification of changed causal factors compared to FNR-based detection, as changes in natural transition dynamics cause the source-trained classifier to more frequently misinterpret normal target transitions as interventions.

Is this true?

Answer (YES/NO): YES